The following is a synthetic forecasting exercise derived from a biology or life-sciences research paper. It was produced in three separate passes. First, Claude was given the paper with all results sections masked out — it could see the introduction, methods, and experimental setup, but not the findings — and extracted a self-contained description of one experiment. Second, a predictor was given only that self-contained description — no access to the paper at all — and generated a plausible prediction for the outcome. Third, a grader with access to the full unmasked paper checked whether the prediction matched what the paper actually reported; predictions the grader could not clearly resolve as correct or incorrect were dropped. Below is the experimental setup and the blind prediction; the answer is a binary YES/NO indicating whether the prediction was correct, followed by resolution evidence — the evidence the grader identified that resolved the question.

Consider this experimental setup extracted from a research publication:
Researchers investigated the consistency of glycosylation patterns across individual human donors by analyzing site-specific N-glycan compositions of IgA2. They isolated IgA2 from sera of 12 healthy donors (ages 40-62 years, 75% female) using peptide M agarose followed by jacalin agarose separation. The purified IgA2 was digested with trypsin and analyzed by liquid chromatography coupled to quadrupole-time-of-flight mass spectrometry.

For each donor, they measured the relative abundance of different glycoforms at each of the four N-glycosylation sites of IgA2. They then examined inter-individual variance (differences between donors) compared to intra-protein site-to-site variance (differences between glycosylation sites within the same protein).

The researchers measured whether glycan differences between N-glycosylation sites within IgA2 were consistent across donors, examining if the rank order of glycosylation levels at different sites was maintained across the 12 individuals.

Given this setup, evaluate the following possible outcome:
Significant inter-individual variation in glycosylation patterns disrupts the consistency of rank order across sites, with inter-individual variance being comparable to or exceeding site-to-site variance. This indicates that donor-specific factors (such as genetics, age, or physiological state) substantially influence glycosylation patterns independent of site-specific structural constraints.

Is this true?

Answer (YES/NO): NO